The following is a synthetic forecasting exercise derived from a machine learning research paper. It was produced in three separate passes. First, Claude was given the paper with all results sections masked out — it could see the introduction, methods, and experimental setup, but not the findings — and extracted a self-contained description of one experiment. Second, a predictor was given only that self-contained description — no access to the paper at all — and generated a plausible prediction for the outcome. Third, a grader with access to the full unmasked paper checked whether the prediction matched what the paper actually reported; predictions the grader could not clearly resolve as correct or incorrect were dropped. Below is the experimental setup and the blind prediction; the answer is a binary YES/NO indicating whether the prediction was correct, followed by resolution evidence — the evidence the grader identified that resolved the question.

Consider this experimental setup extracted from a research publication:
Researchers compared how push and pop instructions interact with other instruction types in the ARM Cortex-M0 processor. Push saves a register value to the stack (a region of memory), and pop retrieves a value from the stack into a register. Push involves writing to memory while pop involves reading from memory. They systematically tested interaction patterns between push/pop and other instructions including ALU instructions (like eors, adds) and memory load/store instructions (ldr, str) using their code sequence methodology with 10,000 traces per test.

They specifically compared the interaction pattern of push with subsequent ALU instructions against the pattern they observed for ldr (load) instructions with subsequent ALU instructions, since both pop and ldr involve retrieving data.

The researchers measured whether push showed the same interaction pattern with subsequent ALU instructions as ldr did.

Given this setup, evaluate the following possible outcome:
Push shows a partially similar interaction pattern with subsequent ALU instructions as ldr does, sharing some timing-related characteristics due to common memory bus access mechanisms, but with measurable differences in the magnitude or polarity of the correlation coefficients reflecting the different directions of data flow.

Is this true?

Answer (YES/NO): NO